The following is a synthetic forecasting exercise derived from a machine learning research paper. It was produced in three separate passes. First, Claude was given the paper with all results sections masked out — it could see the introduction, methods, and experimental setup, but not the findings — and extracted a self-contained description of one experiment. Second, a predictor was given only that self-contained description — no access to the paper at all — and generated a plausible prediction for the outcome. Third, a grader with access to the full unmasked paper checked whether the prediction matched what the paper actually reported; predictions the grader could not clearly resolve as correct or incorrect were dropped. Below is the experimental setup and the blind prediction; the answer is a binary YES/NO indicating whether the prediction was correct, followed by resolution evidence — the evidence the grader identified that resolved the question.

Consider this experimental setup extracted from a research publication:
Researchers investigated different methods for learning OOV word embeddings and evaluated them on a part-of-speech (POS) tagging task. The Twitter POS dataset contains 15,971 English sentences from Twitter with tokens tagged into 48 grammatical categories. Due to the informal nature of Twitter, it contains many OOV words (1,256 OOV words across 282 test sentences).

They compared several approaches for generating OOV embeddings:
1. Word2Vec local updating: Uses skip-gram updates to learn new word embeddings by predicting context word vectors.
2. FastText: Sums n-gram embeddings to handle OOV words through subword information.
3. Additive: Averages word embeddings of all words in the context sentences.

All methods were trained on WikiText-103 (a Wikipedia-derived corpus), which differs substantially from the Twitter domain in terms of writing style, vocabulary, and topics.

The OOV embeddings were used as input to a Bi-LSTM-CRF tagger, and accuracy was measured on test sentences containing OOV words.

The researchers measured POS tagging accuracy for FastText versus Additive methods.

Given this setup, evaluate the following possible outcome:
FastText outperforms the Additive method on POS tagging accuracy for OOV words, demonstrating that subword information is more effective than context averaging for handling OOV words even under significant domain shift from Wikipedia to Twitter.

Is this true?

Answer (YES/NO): YES